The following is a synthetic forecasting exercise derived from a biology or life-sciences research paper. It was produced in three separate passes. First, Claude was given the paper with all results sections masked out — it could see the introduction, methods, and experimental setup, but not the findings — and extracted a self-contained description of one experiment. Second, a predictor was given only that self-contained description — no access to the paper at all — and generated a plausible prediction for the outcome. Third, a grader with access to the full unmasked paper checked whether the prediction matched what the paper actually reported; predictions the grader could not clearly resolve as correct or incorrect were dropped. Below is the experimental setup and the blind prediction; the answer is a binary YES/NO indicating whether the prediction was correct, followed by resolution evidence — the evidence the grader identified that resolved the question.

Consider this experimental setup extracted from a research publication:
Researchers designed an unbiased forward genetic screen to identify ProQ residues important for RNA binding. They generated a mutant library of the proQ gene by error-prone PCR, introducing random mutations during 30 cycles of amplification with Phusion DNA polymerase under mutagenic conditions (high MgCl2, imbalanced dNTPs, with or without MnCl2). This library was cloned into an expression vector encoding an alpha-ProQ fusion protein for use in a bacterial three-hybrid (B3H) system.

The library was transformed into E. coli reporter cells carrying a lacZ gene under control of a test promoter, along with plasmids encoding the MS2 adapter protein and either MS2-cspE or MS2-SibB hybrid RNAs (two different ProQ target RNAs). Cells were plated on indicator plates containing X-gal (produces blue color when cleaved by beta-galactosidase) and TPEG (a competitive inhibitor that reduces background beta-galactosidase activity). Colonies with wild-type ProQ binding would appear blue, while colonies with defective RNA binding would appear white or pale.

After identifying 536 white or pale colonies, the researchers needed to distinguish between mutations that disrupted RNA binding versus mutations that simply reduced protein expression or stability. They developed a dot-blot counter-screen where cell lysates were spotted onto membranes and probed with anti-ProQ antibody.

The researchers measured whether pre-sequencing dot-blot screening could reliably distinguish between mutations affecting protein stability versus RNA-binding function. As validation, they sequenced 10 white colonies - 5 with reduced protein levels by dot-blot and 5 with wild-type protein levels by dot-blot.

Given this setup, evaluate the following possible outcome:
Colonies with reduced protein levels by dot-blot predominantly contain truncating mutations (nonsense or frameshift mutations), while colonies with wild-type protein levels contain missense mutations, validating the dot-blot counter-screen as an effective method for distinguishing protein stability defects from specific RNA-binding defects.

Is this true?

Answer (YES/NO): YES